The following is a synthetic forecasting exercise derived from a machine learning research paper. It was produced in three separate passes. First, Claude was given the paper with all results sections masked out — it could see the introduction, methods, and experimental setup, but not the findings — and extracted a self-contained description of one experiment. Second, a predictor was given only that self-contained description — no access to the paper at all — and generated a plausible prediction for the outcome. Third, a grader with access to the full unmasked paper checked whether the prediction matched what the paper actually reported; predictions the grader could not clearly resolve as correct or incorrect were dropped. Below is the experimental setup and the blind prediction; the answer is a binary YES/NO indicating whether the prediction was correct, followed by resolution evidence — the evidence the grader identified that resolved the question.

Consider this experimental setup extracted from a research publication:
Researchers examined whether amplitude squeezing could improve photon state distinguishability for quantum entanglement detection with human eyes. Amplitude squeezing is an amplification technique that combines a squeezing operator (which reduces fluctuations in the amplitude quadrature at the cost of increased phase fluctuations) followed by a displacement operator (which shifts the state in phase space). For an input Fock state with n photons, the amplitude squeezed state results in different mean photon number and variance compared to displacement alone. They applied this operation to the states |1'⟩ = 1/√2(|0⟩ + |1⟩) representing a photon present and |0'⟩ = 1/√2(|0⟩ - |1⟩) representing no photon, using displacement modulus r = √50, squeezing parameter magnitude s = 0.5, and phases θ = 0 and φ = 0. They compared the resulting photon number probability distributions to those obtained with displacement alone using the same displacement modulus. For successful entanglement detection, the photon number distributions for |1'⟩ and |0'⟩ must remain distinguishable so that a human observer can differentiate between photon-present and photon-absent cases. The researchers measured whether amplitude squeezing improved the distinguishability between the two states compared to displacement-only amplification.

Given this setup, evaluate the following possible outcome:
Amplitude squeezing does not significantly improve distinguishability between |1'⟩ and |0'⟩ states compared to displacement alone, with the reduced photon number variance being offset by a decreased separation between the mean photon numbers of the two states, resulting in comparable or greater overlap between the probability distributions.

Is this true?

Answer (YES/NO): NO